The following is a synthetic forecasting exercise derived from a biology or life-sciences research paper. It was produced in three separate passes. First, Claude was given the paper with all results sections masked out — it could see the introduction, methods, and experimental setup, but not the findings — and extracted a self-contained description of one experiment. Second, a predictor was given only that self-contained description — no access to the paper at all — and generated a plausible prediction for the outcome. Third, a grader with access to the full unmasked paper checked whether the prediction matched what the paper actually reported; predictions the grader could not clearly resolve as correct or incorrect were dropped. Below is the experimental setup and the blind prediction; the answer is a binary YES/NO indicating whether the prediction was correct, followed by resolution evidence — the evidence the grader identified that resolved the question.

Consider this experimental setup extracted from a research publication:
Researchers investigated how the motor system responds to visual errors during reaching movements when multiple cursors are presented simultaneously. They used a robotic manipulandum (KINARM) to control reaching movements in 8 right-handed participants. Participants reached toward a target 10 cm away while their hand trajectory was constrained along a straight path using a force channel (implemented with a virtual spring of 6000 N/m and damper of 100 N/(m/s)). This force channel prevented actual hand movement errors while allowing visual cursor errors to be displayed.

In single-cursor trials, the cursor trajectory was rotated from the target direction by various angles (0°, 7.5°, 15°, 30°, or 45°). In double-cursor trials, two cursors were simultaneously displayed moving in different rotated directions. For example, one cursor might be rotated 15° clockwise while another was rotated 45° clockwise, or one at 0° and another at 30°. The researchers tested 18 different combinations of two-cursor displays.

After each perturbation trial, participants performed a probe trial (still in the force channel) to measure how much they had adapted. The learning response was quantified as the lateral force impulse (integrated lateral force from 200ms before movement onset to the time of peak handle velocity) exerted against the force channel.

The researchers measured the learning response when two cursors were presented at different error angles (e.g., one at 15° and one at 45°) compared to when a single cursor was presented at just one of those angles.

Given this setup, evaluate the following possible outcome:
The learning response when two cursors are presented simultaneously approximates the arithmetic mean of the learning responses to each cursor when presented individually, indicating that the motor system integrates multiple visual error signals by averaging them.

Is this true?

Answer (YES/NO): NO